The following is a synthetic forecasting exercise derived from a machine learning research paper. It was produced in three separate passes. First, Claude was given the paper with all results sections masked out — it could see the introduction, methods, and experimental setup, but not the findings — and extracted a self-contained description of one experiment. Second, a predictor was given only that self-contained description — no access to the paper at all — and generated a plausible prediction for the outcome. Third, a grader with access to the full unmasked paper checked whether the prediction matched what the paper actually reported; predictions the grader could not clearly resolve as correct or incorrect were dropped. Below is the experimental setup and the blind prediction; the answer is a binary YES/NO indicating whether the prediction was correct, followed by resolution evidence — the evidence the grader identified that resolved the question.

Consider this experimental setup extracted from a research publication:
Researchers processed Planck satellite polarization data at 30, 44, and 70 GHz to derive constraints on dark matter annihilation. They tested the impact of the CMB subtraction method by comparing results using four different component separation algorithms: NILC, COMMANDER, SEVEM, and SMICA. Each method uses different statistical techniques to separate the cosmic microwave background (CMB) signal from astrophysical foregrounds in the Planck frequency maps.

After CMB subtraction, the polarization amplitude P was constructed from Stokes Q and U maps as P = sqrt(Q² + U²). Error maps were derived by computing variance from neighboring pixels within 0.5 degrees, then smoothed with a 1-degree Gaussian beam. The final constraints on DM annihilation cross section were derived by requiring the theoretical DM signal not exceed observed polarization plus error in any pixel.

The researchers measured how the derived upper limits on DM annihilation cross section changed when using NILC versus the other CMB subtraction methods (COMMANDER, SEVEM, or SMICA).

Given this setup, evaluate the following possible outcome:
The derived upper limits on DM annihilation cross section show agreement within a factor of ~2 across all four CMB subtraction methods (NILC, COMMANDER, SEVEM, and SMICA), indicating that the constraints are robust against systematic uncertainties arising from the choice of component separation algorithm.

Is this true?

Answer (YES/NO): YES